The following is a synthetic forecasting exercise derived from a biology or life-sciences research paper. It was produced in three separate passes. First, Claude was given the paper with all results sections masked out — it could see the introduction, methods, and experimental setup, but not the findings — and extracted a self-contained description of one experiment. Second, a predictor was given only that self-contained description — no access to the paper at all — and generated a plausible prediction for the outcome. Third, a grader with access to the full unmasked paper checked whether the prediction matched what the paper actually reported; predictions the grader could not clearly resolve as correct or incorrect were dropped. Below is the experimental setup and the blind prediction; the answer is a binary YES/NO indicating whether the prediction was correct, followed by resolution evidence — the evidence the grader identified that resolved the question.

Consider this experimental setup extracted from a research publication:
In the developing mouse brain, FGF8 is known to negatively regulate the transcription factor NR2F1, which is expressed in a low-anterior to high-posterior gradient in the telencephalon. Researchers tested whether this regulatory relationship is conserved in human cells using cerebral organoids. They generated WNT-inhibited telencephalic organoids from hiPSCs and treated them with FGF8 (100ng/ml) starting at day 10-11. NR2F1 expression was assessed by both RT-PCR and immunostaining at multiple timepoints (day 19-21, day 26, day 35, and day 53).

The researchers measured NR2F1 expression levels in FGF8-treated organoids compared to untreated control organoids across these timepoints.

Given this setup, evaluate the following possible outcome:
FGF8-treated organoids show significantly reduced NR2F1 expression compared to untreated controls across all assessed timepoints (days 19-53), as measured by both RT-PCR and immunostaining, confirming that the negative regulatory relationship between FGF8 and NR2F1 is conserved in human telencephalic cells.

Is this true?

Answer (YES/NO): YES